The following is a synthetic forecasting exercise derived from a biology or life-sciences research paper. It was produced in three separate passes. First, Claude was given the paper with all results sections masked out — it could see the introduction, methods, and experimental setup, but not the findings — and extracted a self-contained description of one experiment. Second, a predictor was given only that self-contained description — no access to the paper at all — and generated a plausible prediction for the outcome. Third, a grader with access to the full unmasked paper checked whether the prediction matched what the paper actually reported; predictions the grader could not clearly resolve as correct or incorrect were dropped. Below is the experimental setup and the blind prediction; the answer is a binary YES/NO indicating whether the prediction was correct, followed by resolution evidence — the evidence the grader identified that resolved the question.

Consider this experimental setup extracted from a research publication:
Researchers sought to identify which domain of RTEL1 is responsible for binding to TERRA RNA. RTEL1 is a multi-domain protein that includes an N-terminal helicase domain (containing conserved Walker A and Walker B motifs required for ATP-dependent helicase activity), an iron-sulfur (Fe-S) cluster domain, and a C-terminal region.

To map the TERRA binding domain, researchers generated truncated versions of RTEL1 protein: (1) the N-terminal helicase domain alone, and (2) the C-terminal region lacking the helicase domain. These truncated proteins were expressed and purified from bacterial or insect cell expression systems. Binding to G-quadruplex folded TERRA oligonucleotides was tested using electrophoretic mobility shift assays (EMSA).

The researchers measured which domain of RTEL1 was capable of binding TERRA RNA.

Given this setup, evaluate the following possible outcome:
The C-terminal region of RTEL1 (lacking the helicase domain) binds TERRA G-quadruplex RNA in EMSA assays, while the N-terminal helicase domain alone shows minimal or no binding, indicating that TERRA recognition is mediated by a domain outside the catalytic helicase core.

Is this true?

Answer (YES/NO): NO